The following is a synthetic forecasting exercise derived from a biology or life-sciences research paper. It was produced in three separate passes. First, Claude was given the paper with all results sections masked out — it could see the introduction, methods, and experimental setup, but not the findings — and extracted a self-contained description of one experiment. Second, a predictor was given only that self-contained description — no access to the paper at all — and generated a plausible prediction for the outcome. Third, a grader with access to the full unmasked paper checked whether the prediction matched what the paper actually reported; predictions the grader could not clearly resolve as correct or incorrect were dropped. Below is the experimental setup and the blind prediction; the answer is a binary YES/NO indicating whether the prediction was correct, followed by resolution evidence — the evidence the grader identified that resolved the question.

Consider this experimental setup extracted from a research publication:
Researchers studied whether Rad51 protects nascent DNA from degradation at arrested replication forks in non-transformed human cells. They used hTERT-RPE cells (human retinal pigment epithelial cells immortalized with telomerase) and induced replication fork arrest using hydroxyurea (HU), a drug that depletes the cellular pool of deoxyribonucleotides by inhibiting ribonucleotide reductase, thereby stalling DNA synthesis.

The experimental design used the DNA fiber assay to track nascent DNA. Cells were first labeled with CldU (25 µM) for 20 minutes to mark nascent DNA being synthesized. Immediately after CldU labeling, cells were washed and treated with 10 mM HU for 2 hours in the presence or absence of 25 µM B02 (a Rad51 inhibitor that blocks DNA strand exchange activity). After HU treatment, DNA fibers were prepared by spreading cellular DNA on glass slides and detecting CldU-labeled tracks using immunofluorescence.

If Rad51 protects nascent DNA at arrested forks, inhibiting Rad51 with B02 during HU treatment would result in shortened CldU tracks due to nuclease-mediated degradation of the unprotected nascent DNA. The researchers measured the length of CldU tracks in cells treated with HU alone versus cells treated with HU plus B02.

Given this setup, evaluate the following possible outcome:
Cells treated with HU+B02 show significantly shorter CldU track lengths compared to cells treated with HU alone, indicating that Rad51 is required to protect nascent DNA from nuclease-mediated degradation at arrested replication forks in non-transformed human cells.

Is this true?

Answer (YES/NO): NO